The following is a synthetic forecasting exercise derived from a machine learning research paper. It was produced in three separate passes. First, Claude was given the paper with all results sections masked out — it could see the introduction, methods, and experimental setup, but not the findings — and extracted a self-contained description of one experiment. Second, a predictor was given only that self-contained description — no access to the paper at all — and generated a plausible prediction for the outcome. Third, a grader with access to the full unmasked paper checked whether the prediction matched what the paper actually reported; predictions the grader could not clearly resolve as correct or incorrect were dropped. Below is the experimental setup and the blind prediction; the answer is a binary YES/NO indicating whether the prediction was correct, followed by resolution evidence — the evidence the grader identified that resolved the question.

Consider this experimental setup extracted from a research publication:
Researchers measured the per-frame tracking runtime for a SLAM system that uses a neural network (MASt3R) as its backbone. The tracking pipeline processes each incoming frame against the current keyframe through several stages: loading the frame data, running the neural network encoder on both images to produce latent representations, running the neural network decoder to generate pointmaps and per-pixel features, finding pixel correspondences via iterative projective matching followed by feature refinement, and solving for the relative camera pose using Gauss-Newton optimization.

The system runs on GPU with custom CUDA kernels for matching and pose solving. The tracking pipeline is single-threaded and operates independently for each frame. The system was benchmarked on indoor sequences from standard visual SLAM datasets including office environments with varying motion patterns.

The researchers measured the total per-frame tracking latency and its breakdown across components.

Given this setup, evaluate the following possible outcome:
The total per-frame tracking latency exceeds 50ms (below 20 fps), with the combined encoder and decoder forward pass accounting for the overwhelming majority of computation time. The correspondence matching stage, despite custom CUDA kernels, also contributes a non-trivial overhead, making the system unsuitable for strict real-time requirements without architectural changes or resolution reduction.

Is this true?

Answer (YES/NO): NO